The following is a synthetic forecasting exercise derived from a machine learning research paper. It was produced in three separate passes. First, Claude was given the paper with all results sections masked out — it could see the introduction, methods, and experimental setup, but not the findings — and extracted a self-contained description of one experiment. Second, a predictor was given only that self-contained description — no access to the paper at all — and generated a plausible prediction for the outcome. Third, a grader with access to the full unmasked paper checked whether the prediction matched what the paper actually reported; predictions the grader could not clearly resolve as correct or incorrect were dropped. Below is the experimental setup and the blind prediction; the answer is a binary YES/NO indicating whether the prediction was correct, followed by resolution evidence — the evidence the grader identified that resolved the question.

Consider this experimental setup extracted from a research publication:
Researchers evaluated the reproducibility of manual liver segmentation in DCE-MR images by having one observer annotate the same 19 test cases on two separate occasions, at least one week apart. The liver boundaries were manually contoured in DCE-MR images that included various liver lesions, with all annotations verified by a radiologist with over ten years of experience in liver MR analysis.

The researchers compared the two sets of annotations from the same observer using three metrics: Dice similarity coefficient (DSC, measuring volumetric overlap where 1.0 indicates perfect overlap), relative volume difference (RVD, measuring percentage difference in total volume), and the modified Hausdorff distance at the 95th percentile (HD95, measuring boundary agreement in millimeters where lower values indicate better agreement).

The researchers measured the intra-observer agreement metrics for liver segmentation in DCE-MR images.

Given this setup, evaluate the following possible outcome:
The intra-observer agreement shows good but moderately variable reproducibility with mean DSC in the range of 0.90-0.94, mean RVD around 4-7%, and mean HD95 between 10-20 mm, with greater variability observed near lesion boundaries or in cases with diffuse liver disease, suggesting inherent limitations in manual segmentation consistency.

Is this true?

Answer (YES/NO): NO